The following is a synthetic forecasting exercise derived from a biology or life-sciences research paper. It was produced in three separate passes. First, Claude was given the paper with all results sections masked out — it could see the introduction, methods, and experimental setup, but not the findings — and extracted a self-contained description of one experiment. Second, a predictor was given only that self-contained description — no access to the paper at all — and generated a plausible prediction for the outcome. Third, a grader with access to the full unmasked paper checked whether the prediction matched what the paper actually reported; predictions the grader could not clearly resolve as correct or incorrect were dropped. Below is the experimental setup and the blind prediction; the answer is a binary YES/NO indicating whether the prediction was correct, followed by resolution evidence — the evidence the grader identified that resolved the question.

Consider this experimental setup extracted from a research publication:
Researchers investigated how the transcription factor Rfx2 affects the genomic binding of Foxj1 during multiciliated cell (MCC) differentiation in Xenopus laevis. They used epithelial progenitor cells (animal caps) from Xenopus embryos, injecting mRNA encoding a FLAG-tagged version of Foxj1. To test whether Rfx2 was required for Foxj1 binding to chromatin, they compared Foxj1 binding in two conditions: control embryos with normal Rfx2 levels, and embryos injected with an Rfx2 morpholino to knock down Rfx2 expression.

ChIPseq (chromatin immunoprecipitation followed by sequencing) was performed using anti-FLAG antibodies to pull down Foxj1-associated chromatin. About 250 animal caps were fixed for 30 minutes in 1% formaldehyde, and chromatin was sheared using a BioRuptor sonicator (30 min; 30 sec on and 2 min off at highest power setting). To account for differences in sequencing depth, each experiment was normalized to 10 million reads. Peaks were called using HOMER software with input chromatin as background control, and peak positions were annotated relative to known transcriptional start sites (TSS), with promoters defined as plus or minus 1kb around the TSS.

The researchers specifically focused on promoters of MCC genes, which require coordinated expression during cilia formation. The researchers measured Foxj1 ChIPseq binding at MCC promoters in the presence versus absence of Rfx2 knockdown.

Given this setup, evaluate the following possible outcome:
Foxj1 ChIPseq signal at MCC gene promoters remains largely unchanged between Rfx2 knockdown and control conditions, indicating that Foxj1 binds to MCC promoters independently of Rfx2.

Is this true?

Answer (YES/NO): NO